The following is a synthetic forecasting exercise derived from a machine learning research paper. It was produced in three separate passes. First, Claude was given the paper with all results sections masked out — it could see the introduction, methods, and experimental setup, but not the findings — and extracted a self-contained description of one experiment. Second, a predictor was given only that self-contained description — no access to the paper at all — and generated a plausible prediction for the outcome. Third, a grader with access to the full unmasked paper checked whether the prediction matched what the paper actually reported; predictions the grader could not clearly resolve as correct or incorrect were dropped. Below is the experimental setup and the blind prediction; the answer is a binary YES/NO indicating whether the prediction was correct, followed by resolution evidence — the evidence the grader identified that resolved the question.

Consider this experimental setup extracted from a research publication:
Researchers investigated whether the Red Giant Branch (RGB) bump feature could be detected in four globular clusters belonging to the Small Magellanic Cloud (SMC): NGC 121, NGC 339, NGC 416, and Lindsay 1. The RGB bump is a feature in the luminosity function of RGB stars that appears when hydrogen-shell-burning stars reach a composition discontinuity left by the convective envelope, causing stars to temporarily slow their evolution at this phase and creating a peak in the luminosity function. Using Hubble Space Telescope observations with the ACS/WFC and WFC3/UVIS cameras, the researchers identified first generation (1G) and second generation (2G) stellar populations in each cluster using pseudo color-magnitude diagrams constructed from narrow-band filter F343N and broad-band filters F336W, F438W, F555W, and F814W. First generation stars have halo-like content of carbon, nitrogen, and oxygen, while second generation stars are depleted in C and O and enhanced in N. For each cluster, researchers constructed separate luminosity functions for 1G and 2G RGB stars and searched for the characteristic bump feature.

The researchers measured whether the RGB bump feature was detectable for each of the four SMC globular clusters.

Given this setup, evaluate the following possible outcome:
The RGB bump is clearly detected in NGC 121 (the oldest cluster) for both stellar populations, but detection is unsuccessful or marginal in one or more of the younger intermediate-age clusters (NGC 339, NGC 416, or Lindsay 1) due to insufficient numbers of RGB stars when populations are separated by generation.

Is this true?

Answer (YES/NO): YES